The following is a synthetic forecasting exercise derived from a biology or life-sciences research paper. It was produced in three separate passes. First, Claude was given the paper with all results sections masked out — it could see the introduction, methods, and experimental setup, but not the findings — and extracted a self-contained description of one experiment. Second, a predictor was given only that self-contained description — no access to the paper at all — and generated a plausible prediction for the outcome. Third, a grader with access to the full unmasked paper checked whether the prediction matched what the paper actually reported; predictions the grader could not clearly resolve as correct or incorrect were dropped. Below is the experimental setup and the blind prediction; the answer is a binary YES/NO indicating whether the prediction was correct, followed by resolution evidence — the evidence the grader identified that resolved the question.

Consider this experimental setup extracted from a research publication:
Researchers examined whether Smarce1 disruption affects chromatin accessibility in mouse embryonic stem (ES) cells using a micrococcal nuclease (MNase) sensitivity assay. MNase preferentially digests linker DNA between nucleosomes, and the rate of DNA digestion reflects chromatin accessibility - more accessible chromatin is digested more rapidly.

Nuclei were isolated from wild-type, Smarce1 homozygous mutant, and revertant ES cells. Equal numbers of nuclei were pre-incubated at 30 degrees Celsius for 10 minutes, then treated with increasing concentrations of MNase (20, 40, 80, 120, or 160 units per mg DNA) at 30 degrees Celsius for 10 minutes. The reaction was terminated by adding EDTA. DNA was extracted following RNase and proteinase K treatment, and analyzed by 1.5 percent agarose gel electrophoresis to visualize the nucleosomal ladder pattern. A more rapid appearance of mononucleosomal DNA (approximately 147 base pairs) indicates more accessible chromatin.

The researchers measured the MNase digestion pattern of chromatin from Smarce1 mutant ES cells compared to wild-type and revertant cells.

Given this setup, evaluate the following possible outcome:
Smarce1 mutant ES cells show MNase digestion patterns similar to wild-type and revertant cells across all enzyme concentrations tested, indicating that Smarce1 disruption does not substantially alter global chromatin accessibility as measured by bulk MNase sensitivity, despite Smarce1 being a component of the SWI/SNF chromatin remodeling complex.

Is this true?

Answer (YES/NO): YES